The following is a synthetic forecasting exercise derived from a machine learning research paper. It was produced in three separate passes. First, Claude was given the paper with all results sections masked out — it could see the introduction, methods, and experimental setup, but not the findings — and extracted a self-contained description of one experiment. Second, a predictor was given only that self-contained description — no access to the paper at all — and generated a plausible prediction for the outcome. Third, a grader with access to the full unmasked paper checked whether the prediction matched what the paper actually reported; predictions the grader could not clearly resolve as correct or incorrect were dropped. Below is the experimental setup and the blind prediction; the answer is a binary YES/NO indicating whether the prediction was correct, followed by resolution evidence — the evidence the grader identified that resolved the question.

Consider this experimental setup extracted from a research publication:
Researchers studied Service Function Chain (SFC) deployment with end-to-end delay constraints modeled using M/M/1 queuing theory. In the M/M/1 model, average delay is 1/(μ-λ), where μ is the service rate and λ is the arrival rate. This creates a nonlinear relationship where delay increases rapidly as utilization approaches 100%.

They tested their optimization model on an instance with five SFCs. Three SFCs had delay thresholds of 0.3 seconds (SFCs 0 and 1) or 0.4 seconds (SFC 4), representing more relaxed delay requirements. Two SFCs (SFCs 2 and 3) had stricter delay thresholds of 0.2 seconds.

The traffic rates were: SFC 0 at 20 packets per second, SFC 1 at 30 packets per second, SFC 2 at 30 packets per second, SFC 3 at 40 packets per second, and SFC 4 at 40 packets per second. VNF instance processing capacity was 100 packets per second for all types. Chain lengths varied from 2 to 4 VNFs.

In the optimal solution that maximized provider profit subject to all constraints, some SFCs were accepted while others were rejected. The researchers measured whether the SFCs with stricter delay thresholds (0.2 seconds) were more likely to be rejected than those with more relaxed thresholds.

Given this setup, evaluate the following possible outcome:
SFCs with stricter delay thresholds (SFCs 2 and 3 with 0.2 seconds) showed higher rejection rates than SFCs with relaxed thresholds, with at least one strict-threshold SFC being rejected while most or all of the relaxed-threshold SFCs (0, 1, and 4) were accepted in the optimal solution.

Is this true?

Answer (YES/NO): NO